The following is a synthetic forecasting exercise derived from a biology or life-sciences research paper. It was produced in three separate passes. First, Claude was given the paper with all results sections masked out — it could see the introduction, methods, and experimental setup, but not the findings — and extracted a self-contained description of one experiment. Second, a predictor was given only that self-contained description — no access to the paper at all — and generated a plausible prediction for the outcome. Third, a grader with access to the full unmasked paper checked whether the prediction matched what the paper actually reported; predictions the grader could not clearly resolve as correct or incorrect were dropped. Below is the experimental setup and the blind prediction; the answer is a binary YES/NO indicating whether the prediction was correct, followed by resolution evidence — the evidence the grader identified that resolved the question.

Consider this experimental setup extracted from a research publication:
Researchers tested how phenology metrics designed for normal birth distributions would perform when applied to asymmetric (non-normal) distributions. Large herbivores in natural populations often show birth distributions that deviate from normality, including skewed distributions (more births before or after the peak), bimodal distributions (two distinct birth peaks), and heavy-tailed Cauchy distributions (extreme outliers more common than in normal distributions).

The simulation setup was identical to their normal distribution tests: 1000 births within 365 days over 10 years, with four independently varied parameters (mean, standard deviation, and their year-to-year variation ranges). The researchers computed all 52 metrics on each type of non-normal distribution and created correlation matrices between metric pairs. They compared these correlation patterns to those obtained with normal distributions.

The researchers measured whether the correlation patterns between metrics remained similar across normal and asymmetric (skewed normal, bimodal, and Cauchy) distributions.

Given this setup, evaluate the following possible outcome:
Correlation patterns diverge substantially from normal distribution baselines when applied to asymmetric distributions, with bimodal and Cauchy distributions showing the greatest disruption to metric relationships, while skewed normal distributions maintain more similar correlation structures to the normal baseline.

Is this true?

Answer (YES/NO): NO